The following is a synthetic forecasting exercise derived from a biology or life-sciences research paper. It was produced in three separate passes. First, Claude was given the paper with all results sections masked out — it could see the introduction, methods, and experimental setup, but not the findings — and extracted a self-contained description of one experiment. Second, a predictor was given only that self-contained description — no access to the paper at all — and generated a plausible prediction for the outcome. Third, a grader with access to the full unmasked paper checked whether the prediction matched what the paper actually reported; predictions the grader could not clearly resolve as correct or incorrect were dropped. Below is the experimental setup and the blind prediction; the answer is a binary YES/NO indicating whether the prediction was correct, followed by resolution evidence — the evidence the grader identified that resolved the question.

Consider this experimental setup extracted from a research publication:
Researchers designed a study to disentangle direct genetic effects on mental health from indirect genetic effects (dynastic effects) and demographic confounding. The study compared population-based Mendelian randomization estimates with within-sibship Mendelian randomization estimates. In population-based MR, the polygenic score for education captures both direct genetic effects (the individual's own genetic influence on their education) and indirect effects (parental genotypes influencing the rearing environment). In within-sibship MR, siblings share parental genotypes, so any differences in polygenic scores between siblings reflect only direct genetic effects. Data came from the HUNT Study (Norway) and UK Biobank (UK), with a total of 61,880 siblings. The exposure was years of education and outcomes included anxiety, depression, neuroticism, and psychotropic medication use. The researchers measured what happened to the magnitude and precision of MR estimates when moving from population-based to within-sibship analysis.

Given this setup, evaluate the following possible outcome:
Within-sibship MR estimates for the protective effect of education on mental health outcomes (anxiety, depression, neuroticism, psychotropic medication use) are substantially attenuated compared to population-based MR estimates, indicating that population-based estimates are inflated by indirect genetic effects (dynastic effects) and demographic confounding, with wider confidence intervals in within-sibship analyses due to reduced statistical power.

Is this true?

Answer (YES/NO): NO